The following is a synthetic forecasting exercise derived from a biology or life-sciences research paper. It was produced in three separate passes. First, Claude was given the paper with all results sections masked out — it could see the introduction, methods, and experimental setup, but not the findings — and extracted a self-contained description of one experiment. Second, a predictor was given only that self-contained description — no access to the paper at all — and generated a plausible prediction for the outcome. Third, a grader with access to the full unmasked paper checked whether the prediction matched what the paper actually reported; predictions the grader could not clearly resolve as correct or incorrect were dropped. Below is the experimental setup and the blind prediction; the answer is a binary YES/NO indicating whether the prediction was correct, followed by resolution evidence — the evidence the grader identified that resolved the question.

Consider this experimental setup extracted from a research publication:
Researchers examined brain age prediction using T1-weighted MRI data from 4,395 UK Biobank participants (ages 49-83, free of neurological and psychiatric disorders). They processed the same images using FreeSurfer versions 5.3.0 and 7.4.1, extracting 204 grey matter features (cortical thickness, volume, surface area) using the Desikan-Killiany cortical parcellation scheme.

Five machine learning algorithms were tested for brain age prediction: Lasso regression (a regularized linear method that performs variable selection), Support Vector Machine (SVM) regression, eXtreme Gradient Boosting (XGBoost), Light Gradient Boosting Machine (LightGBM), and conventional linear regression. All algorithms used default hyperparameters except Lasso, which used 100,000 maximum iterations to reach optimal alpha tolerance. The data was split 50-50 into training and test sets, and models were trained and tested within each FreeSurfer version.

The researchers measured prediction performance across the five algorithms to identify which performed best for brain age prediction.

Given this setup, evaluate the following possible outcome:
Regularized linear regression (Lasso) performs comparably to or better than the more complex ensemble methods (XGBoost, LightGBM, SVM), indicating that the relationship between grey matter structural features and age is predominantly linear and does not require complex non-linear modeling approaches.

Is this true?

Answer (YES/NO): YES